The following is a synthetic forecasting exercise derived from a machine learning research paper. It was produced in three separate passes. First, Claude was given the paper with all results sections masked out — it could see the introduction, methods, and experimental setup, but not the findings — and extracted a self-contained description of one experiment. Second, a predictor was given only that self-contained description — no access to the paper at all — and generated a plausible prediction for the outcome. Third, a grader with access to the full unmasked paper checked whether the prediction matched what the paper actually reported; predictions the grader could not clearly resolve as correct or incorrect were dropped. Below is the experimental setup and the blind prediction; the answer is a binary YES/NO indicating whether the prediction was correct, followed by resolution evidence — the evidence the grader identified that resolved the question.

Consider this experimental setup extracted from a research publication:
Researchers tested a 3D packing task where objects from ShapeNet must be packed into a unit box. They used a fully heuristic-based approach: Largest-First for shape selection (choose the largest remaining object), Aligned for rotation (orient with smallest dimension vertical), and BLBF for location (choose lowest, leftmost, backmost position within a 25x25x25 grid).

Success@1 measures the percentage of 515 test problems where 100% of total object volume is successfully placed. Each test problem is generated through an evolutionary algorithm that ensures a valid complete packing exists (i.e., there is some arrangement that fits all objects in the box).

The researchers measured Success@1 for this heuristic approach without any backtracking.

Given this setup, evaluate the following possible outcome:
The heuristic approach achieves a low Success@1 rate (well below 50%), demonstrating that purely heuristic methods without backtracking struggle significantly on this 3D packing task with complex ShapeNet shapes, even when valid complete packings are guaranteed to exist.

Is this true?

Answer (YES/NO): YES